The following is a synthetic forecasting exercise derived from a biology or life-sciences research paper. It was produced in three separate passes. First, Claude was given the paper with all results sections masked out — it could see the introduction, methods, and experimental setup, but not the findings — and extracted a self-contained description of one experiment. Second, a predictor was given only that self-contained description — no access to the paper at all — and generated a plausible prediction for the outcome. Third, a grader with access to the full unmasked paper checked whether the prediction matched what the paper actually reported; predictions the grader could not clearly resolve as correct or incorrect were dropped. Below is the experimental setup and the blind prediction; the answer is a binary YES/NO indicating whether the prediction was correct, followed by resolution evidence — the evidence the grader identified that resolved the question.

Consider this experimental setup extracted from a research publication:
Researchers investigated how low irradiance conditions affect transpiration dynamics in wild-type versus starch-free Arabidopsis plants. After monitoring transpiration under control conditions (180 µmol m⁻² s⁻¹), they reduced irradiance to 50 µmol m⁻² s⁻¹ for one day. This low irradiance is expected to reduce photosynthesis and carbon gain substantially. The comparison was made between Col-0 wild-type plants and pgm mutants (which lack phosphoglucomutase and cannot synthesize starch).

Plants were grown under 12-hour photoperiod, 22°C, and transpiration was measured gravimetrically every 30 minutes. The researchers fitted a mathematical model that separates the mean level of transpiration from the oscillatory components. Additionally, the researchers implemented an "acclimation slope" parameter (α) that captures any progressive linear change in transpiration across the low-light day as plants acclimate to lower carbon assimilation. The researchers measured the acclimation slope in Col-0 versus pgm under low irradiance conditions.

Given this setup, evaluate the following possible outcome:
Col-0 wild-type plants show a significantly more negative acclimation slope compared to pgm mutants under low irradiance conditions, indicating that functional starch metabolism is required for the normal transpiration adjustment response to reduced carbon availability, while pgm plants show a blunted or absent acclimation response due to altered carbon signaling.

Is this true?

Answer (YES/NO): NO